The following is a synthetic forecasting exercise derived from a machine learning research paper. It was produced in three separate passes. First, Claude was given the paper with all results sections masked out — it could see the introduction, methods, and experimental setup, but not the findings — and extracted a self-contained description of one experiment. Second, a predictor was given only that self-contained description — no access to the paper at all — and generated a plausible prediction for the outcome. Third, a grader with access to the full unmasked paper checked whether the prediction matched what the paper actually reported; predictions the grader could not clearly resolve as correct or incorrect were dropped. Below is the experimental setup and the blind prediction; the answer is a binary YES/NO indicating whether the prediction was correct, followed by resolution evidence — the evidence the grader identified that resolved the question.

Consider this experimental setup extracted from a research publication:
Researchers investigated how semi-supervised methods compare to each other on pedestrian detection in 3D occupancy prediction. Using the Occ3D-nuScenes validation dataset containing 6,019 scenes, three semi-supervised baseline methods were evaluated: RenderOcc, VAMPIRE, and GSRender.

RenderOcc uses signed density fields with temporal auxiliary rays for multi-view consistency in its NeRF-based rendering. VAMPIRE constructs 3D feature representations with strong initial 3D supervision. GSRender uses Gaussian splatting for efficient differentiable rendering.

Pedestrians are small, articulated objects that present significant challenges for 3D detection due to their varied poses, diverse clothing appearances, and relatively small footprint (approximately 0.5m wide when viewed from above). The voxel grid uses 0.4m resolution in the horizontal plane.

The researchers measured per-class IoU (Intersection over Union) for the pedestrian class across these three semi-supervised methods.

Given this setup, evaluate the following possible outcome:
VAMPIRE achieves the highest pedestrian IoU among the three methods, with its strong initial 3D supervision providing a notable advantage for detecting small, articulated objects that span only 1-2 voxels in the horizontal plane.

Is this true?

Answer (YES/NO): NO